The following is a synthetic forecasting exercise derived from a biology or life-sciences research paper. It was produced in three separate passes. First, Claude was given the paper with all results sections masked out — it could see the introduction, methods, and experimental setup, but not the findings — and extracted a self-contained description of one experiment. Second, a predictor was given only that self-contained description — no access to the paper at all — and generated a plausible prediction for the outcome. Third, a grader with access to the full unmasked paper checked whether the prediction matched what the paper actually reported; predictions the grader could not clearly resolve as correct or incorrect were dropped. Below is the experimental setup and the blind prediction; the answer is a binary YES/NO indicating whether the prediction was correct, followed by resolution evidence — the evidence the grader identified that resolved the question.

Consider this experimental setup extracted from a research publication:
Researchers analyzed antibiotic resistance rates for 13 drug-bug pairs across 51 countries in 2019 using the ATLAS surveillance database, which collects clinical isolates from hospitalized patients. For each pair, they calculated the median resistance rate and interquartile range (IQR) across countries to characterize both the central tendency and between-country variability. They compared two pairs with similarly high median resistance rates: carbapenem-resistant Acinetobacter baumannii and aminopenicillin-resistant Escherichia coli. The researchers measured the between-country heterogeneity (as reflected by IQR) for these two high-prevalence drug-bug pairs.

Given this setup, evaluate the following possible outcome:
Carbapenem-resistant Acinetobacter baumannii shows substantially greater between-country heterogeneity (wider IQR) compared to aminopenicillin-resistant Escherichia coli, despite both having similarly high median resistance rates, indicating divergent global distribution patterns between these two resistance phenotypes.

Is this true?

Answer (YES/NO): YES